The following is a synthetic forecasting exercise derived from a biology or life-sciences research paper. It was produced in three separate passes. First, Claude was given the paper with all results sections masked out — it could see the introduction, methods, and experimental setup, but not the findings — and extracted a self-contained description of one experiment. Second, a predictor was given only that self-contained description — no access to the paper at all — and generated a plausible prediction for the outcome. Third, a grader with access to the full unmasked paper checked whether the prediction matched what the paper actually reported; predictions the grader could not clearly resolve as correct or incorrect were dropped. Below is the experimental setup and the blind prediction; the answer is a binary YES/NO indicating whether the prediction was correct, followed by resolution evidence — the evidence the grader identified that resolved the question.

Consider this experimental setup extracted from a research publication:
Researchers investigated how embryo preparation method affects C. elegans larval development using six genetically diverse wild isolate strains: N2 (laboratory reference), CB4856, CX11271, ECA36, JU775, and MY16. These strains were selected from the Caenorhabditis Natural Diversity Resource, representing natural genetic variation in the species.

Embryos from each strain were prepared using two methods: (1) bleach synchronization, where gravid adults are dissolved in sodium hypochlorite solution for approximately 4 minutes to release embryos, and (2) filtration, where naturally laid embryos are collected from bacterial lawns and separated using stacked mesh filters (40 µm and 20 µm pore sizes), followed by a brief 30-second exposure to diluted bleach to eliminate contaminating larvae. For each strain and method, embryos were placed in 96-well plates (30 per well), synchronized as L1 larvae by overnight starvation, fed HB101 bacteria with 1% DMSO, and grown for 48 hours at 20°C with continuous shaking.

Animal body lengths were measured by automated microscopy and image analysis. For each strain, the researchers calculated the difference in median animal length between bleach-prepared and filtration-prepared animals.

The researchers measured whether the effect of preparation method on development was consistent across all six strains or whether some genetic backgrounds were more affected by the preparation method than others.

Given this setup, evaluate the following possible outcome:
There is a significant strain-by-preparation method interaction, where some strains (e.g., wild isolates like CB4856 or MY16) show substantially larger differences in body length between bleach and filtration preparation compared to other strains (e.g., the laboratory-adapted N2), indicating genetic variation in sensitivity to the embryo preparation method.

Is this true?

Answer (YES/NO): NO